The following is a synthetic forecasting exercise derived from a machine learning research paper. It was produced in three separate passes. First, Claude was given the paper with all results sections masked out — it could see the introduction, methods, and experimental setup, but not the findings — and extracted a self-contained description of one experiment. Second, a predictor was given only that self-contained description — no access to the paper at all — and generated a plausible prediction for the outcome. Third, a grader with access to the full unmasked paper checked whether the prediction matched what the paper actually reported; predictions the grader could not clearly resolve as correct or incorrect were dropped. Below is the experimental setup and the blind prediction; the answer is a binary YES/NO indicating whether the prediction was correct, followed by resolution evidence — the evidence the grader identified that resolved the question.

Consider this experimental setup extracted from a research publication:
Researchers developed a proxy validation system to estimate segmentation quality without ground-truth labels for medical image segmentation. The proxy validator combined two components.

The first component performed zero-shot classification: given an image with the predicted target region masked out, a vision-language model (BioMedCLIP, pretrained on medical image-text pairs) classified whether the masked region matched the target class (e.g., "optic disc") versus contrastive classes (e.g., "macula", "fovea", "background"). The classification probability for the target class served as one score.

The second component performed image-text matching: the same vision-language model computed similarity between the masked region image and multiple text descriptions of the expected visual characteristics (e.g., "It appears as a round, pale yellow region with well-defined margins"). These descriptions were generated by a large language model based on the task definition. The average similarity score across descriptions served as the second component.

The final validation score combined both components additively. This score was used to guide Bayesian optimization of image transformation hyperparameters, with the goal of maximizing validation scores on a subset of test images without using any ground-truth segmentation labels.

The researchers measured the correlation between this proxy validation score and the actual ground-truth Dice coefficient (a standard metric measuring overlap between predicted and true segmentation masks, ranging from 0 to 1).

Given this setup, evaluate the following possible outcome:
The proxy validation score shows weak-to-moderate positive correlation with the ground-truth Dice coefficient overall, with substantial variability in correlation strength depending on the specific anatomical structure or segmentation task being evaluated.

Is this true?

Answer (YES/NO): NO